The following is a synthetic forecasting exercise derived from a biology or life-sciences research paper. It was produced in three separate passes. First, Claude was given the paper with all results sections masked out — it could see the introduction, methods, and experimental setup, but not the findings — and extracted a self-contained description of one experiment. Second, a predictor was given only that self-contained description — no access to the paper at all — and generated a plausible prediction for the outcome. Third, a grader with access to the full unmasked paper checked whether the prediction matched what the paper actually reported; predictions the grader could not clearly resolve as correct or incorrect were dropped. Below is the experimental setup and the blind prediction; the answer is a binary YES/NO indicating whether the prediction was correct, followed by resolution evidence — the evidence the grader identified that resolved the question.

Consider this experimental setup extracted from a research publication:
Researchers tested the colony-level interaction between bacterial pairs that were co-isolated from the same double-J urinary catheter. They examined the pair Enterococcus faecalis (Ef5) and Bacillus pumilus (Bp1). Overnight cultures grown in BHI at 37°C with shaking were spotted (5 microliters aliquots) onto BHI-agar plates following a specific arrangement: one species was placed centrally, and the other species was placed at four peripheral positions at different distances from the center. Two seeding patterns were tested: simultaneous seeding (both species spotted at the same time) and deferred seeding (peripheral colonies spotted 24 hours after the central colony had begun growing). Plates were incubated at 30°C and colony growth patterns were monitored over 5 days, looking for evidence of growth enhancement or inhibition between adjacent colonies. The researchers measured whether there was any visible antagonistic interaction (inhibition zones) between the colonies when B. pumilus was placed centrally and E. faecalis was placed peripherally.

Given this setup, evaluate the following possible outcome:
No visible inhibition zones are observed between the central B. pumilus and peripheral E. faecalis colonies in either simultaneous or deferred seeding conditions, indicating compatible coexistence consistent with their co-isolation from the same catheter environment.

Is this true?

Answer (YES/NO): NO